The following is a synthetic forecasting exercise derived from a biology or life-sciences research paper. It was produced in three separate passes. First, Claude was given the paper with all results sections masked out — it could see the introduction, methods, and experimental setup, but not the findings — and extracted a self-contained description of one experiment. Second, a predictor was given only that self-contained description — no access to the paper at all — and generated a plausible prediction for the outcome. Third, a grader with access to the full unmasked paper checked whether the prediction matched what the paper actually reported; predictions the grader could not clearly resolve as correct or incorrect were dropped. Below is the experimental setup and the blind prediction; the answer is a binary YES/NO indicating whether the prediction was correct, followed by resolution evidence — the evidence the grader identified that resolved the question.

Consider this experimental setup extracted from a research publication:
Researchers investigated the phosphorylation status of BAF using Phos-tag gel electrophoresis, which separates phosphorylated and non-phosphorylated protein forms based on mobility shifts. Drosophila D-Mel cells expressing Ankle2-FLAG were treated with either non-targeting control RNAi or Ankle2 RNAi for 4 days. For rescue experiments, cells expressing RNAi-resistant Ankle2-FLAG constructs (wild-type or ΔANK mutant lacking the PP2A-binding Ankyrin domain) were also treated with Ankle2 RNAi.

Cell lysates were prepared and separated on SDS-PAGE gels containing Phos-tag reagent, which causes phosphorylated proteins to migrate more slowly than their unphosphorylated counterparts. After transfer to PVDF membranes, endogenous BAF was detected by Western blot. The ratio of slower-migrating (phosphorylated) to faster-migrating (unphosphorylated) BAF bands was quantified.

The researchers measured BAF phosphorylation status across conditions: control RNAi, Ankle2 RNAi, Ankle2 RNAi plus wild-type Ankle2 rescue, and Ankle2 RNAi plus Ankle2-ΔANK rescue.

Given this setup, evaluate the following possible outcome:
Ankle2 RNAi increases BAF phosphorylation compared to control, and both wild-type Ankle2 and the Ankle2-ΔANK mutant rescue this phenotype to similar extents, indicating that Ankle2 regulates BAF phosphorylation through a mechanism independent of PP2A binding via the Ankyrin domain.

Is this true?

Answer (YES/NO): NO